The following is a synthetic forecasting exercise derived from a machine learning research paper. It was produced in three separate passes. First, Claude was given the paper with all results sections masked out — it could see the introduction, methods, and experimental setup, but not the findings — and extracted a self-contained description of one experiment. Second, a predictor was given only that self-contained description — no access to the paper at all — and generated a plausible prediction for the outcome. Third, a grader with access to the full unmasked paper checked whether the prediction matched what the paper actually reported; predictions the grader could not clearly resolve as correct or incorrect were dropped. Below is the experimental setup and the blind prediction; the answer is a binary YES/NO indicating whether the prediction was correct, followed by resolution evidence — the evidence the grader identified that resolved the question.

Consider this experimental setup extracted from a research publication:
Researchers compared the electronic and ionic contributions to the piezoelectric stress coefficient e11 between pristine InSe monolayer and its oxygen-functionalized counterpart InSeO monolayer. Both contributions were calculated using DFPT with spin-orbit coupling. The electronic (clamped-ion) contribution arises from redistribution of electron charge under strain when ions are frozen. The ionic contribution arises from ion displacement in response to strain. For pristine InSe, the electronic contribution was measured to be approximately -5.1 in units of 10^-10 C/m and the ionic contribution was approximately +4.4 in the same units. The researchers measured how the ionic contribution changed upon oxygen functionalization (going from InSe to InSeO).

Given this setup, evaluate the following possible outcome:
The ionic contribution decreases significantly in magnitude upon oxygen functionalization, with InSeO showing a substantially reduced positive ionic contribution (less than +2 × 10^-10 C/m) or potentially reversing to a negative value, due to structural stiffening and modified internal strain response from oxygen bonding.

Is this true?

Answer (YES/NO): NO